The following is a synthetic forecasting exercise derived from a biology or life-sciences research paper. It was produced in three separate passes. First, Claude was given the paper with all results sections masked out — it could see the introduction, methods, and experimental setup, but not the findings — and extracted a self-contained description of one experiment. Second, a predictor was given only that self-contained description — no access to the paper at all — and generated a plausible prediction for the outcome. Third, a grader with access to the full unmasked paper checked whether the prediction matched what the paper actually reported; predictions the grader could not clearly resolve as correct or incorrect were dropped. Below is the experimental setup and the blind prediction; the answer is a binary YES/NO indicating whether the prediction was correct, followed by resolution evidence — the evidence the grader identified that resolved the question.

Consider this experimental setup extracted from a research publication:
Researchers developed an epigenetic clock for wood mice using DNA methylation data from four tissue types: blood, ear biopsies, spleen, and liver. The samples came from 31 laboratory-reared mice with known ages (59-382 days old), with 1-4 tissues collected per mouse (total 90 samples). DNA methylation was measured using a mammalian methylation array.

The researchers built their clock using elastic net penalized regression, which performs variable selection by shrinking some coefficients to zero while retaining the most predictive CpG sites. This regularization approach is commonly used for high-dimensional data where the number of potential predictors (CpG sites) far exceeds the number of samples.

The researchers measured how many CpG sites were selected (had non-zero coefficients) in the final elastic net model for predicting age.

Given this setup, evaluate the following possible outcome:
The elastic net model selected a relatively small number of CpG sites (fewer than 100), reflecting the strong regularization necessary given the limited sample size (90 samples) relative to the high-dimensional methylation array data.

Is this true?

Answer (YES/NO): YES